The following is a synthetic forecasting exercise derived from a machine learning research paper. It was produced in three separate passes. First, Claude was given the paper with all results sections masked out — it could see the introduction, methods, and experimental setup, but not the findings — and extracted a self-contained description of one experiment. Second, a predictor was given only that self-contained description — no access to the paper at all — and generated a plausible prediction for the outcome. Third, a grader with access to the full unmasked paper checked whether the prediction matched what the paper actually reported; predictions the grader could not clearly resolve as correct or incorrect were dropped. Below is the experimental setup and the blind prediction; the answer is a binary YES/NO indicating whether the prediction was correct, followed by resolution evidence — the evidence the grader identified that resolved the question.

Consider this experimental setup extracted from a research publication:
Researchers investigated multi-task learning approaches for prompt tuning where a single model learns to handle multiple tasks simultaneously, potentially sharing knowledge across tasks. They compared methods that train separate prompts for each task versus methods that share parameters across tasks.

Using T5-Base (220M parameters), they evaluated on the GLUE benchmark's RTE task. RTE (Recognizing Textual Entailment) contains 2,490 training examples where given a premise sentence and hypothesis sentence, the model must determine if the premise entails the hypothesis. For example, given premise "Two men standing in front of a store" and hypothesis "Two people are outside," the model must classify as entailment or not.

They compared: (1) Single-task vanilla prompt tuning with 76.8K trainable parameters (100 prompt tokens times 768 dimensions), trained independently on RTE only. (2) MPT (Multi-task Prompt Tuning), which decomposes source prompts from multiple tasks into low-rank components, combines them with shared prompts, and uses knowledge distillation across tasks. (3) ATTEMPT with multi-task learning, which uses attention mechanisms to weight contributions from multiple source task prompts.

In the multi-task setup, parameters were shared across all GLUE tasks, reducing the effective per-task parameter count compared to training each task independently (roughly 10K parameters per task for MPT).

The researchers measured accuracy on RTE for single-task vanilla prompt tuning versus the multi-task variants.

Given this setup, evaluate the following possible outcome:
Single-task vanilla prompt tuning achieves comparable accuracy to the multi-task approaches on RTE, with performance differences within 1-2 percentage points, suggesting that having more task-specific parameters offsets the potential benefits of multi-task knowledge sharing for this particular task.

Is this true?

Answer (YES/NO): NO